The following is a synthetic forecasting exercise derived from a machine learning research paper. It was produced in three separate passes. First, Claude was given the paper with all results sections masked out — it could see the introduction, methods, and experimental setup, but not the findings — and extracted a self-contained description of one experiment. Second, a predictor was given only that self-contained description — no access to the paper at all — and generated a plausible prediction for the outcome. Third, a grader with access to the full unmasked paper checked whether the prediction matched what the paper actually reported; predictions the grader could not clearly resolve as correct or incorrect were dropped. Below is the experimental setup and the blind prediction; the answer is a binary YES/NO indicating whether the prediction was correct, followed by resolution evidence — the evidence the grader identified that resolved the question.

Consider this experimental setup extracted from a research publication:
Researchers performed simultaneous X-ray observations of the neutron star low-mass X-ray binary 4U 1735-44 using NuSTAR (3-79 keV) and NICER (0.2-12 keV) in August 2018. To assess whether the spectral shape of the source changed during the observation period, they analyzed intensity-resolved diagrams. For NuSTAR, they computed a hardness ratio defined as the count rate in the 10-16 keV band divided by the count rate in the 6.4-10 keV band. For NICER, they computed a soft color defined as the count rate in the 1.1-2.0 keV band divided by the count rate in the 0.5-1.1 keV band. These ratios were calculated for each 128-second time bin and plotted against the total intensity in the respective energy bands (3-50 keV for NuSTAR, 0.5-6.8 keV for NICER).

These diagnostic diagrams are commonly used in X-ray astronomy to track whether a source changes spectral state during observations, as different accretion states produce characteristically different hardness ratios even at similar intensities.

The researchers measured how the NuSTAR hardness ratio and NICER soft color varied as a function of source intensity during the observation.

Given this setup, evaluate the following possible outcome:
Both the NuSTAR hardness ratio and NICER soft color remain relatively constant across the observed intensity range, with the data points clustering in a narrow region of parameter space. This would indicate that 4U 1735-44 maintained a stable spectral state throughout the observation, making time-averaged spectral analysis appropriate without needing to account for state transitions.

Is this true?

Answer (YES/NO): YES